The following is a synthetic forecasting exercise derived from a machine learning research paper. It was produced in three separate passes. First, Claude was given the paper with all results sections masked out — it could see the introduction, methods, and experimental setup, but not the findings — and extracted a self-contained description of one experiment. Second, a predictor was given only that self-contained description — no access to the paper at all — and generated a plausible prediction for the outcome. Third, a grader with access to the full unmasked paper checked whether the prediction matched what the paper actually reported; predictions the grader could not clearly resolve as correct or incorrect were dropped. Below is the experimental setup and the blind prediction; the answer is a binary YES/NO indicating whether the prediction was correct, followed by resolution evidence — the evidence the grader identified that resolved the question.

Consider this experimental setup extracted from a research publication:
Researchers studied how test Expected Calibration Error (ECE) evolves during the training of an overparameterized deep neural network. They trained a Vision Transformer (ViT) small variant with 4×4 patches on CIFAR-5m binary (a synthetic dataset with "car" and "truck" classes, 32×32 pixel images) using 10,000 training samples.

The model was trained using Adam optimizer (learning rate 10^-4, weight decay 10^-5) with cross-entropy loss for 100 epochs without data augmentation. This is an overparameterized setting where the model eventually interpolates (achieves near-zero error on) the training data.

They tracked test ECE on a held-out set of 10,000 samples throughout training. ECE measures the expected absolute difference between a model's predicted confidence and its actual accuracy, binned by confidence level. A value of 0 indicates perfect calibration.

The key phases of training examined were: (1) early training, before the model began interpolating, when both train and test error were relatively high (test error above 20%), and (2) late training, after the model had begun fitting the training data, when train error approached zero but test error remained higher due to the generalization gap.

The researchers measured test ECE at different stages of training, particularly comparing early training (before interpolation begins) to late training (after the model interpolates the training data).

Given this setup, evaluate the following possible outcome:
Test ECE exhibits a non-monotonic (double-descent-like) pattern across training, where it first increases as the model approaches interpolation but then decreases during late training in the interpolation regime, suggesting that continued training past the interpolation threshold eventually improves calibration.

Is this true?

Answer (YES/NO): NO